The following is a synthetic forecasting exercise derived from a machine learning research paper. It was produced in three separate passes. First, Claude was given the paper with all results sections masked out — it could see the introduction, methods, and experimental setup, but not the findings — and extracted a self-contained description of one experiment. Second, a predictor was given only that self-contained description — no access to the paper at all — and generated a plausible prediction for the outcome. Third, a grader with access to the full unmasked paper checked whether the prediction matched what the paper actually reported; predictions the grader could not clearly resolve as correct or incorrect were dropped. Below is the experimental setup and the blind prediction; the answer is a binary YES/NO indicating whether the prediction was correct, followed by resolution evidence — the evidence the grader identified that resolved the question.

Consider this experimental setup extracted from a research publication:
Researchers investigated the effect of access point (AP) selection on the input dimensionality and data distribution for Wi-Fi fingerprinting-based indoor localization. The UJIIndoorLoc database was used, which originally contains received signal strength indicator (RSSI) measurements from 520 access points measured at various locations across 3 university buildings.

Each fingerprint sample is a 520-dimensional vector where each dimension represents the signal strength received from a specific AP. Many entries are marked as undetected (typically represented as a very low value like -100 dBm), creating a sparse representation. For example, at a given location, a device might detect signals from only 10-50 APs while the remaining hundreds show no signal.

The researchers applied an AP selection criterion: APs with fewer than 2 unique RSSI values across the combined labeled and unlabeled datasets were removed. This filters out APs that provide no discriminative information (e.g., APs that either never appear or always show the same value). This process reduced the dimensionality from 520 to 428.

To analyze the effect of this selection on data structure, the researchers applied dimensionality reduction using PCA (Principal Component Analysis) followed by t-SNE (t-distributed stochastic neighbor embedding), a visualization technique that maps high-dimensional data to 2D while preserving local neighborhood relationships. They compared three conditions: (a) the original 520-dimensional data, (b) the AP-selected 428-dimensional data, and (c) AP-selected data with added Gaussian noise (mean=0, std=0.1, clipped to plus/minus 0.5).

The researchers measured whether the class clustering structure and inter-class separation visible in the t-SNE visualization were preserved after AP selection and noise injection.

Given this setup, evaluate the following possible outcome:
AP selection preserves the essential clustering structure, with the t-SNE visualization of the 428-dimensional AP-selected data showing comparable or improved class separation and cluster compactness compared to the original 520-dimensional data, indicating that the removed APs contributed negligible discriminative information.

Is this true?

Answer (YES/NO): YES